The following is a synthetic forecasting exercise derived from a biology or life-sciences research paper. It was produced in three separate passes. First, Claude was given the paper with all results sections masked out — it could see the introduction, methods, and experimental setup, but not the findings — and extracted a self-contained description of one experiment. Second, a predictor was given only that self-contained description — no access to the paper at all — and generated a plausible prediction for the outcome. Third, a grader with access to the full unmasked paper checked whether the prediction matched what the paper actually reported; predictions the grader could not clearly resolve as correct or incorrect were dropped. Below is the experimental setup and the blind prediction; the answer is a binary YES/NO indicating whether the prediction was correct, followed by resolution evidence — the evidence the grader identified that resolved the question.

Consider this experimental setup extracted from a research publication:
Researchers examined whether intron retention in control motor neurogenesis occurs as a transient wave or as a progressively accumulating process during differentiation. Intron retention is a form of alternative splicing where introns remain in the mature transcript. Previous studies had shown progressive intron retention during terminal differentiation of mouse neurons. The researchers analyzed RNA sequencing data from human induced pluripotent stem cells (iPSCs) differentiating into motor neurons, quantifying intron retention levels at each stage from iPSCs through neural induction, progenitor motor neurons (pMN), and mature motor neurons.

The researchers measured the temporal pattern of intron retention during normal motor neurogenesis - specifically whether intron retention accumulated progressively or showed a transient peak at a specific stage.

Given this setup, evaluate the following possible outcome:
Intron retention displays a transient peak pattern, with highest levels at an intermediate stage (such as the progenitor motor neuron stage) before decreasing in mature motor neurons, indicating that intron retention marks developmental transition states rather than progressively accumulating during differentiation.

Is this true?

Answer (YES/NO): YES